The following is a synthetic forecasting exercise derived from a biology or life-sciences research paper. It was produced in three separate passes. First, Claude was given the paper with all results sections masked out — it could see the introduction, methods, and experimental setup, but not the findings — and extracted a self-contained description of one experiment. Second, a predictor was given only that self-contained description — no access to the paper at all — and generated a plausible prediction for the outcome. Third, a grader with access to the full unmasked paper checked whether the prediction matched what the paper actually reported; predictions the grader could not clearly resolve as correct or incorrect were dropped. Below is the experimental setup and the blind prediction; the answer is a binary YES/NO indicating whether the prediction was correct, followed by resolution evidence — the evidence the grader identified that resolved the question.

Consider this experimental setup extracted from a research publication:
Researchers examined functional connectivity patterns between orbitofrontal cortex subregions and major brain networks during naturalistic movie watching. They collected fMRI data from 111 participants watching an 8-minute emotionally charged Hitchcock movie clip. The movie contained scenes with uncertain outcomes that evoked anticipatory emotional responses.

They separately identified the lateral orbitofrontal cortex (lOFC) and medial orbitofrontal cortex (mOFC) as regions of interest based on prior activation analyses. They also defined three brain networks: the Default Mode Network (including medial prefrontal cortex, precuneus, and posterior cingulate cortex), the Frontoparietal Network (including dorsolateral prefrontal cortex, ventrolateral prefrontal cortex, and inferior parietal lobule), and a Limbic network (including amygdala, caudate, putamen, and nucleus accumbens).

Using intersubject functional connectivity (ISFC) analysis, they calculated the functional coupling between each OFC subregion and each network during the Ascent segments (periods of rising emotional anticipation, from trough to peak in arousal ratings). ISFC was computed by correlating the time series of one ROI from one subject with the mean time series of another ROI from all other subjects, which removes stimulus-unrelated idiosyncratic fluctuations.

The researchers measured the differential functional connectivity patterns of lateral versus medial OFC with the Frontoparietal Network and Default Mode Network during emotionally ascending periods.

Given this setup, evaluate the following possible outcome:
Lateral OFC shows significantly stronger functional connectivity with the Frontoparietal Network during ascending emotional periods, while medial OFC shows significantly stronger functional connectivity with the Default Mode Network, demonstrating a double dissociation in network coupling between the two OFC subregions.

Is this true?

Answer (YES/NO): YES